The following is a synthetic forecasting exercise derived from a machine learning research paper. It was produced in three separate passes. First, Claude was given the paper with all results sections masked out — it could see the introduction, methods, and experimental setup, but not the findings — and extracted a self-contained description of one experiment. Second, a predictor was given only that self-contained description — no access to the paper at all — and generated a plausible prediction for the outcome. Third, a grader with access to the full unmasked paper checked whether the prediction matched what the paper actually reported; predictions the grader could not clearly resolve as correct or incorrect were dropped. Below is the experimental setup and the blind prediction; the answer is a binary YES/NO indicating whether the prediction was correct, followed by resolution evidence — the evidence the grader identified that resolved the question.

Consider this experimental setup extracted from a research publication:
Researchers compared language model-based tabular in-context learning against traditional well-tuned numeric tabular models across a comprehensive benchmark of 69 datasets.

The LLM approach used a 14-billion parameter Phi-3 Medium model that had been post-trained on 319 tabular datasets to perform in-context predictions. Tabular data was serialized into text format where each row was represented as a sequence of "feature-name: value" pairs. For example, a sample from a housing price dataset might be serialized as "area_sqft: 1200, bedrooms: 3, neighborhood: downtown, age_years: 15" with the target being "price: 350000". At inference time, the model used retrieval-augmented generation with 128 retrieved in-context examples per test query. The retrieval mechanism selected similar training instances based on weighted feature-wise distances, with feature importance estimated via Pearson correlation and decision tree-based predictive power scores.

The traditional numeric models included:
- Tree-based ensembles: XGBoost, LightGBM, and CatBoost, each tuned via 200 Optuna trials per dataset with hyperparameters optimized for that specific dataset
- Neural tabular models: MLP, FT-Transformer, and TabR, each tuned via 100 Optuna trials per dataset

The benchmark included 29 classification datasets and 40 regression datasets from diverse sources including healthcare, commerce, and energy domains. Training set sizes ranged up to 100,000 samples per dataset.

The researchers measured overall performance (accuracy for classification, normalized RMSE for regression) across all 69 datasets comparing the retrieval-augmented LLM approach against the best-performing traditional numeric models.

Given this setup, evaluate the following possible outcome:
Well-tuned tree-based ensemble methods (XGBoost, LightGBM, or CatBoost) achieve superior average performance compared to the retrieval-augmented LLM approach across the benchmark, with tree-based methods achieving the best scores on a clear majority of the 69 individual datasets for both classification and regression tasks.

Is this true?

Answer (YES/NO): NO